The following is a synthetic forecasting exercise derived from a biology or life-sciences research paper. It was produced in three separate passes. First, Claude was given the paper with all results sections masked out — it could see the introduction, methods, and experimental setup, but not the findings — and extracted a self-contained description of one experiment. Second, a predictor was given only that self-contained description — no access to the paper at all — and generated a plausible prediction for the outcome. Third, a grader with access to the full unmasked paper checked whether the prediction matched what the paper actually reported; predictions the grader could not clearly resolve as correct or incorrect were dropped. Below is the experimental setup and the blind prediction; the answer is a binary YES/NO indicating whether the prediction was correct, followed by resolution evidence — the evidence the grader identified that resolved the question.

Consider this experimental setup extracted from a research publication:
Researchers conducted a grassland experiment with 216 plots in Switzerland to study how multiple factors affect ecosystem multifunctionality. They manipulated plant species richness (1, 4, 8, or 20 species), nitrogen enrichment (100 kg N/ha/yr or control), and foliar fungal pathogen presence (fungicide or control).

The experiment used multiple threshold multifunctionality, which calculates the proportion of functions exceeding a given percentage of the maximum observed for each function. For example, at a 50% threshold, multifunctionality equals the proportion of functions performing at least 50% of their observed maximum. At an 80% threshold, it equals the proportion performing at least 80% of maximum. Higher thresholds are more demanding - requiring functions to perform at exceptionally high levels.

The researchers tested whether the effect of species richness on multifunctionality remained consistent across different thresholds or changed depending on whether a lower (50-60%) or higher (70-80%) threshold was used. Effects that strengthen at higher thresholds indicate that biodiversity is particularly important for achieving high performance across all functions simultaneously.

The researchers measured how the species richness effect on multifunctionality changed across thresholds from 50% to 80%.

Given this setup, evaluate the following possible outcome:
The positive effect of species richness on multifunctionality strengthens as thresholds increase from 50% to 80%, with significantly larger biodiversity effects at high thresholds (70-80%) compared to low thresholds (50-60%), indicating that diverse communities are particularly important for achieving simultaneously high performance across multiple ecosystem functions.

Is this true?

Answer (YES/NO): NO